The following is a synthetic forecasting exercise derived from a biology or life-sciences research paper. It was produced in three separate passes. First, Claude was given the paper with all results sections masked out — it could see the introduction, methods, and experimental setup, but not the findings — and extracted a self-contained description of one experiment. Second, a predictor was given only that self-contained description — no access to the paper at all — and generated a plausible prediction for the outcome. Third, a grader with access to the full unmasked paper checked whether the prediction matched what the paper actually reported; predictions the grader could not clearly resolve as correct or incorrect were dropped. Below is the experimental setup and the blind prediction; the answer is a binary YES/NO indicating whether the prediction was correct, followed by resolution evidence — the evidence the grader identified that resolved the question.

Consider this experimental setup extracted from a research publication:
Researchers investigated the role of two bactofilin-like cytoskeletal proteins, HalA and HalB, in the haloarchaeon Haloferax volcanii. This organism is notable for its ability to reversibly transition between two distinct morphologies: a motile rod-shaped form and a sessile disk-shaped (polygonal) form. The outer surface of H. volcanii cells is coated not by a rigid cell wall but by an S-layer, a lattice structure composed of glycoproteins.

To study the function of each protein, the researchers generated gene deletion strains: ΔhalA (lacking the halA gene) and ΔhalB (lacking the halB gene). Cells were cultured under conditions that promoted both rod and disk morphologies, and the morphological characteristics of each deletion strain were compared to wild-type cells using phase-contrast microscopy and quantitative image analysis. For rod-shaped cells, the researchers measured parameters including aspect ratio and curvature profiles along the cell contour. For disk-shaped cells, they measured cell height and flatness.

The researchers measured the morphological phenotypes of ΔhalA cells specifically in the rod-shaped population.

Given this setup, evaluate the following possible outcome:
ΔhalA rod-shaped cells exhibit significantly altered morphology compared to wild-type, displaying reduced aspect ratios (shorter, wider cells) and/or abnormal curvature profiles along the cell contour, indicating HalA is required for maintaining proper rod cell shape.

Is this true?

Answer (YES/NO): NO